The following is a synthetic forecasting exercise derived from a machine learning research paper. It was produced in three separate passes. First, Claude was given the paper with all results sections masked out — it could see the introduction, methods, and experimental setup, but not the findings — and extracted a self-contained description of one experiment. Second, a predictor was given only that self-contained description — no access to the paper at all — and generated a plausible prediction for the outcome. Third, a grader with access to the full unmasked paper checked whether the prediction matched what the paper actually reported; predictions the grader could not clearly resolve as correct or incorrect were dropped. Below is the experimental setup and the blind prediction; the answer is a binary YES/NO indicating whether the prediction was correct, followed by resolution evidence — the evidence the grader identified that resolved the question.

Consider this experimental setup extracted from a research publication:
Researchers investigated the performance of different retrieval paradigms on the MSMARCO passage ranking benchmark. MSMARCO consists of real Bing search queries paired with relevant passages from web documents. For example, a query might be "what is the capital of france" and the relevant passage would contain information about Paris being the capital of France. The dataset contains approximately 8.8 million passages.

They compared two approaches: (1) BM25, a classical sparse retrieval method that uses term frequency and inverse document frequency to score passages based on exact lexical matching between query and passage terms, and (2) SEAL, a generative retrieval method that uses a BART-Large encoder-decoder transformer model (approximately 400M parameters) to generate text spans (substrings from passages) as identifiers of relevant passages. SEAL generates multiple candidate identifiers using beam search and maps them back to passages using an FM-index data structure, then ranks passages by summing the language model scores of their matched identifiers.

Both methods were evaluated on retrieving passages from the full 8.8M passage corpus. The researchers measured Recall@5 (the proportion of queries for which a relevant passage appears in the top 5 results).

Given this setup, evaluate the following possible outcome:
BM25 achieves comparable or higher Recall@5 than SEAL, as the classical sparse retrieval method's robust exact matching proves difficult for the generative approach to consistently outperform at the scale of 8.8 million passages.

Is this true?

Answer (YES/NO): YES